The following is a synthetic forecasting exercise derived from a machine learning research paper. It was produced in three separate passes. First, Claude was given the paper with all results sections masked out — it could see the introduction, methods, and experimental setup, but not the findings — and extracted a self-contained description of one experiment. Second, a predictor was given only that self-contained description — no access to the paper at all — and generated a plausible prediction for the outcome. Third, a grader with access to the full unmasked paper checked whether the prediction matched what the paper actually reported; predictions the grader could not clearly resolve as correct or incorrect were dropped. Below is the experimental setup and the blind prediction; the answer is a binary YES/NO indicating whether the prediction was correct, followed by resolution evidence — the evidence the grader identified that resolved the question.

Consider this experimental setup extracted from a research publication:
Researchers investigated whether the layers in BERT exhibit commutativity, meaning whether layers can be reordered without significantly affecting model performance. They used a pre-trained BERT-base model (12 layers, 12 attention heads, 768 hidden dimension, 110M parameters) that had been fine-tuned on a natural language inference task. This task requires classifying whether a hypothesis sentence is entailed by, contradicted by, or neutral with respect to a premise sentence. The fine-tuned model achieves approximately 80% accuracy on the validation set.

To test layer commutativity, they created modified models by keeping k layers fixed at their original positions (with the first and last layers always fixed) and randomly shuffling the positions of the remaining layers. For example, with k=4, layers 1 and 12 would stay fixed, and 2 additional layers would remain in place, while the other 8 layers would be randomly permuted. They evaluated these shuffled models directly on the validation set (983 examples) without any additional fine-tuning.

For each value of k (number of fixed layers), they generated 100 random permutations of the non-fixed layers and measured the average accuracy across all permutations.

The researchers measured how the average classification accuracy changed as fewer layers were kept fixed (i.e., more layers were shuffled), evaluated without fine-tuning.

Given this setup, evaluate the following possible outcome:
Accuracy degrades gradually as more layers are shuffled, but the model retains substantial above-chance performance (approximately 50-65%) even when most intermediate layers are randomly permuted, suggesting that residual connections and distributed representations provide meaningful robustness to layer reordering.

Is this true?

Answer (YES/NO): NO